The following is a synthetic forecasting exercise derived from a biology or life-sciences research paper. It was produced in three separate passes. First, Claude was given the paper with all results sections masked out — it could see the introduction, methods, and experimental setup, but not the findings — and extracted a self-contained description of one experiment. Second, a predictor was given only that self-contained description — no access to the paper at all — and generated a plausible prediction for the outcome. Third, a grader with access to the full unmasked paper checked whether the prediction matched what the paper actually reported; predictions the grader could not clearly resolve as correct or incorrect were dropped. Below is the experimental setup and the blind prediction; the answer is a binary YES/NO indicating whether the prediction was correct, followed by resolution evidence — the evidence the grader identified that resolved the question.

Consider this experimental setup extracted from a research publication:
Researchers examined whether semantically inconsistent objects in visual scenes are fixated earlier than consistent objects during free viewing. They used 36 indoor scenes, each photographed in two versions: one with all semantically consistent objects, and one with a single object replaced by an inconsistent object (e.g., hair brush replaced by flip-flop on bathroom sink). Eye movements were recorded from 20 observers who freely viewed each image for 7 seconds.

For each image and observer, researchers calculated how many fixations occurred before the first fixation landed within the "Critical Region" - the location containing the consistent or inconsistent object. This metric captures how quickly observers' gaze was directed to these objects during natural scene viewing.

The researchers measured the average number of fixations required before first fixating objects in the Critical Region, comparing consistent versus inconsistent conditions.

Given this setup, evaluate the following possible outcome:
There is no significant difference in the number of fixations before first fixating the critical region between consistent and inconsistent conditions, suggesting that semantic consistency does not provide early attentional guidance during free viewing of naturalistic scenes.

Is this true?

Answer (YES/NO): NO